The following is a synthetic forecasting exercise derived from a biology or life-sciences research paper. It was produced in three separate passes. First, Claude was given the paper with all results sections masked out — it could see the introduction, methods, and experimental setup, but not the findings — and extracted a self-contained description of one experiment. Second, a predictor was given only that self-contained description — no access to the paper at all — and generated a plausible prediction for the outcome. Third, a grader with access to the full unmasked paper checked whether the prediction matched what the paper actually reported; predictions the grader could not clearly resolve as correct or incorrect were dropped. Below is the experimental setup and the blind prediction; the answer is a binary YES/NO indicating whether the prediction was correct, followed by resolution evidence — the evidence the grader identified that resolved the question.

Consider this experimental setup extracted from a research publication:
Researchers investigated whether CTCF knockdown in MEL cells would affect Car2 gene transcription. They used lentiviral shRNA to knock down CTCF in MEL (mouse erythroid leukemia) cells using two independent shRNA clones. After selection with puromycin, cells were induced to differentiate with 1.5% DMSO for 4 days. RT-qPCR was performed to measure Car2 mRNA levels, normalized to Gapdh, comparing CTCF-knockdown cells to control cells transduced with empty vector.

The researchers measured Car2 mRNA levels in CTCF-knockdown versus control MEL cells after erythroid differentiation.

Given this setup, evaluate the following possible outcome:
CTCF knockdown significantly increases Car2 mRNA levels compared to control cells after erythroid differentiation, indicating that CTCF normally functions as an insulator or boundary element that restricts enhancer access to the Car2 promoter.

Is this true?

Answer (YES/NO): NO